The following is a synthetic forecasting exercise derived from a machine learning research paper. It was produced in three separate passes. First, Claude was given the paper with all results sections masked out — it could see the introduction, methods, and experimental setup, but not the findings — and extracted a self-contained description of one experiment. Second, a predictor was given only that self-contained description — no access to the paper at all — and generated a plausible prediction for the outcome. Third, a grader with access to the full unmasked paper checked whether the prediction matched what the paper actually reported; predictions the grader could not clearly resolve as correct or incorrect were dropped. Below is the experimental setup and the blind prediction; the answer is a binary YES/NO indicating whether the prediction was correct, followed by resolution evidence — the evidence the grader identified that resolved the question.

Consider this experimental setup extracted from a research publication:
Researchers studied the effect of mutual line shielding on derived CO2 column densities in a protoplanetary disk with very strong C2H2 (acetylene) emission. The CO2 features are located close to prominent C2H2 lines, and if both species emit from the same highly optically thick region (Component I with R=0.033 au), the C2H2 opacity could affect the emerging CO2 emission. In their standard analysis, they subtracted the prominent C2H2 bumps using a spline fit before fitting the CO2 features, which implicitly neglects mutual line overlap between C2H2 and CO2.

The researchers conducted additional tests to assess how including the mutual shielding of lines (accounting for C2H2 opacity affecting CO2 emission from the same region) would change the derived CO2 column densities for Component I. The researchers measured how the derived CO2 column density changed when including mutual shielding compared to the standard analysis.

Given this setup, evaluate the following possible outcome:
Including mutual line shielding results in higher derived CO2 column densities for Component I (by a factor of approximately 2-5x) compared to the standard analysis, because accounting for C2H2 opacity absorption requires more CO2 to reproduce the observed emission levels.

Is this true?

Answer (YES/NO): NO